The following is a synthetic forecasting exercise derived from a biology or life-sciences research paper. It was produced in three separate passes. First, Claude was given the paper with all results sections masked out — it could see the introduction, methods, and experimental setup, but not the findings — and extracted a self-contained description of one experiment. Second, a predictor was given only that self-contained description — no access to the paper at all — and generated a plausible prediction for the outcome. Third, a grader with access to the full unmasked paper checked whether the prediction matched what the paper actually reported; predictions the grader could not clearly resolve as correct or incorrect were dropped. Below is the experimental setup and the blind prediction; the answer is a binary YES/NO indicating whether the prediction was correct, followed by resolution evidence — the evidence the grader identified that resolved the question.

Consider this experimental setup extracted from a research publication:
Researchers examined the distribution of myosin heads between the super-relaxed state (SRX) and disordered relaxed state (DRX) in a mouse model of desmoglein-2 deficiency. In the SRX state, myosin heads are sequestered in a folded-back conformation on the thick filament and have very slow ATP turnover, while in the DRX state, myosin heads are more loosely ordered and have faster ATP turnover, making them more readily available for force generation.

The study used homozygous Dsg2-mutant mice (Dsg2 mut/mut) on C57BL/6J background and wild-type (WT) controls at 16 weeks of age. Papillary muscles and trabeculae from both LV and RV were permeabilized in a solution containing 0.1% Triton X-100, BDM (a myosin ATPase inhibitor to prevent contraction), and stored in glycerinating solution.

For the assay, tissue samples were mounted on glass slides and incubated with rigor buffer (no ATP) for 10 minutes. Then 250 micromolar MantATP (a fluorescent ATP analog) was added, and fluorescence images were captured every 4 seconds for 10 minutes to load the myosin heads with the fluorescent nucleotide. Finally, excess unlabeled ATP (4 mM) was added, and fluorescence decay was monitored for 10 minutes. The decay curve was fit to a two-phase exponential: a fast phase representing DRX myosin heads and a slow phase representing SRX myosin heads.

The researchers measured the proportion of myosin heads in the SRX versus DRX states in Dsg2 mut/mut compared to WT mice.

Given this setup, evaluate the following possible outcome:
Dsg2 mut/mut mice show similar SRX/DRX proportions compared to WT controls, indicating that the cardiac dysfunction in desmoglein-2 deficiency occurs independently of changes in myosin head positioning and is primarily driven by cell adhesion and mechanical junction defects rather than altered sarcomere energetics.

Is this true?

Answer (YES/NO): NO